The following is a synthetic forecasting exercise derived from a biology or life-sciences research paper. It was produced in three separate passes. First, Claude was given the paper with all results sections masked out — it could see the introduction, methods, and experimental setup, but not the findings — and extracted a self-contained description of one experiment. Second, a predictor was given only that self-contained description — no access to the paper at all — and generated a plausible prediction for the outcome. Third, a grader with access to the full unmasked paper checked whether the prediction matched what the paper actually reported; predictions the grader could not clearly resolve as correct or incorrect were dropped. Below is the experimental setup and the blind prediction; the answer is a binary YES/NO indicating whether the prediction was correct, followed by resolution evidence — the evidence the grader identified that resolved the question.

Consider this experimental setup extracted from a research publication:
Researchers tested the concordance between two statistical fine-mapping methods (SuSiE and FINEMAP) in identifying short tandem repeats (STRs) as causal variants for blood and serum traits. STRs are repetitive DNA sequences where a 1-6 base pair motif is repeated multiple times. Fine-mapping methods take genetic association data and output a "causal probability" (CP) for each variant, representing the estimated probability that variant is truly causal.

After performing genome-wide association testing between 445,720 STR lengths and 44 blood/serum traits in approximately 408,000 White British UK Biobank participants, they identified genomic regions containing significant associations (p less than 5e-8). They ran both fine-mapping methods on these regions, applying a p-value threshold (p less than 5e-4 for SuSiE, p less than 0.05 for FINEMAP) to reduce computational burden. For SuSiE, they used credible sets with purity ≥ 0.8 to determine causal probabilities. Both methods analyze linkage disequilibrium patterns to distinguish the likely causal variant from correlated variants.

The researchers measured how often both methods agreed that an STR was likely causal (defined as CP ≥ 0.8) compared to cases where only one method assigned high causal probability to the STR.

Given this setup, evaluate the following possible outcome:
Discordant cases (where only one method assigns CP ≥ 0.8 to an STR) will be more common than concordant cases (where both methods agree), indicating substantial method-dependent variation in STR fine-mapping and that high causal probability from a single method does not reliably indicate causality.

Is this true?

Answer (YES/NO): YES